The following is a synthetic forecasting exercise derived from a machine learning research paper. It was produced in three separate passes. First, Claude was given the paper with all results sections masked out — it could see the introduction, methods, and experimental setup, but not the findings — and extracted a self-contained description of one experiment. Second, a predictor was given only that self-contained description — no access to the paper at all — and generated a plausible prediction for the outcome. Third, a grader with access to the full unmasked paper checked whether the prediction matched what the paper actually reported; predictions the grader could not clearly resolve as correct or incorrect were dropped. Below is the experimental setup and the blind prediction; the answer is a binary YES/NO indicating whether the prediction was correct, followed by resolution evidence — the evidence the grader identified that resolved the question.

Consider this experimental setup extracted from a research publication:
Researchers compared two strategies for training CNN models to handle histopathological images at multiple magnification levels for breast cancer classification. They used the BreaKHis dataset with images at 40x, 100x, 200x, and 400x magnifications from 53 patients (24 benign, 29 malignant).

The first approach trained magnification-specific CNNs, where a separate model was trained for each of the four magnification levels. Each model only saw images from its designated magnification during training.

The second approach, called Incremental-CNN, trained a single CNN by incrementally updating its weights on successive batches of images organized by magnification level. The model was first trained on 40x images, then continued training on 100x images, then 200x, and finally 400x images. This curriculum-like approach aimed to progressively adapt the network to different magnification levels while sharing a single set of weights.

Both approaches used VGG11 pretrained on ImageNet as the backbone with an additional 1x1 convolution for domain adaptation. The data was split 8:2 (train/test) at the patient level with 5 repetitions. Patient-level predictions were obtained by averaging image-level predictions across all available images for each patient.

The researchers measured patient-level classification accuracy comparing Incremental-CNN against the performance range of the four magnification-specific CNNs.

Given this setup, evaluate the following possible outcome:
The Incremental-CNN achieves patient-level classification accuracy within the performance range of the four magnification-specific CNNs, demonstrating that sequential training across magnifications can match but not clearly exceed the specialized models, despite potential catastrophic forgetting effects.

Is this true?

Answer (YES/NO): NO